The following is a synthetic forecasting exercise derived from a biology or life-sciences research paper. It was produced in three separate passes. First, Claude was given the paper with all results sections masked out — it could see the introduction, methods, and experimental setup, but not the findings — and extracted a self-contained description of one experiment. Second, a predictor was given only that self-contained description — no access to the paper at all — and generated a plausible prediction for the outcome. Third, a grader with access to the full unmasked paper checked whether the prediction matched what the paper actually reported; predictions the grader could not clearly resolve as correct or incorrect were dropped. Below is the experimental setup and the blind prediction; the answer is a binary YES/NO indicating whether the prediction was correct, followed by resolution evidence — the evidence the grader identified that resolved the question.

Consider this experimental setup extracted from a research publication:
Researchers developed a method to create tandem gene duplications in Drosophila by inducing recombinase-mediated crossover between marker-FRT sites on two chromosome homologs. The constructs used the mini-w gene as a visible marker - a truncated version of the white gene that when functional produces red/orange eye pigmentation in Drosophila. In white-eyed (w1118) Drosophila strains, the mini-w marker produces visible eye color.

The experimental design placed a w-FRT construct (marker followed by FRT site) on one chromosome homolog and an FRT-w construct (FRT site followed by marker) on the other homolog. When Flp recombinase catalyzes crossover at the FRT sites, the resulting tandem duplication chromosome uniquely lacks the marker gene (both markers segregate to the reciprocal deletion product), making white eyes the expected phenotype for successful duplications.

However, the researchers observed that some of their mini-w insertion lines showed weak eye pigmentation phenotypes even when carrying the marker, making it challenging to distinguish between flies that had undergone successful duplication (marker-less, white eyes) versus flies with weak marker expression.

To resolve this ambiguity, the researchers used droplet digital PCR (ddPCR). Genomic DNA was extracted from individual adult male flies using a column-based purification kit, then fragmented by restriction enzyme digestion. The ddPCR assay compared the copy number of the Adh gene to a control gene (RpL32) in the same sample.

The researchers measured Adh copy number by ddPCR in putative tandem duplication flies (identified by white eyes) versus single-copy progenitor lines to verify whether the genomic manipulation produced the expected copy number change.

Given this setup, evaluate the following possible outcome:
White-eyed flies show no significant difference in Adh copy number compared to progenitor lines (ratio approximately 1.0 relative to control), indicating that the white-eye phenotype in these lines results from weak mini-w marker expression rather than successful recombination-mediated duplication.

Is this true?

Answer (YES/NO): NO